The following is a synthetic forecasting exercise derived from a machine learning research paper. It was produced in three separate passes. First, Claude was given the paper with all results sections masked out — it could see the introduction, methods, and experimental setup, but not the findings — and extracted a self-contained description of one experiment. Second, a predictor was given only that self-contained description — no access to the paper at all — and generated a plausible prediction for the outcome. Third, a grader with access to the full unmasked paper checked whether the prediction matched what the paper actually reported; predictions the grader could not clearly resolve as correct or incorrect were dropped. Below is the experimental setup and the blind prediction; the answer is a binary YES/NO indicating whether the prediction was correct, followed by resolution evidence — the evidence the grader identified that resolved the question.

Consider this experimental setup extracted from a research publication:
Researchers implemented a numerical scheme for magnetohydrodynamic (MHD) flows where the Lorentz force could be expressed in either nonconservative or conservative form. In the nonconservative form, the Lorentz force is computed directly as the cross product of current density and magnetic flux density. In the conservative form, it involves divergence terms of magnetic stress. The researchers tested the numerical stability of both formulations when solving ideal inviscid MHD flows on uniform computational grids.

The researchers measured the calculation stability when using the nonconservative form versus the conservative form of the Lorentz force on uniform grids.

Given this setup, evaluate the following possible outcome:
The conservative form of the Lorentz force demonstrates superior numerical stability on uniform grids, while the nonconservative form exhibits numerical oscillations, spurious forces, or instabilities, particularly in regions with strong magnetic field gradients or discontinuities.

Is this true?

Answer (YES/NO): NO